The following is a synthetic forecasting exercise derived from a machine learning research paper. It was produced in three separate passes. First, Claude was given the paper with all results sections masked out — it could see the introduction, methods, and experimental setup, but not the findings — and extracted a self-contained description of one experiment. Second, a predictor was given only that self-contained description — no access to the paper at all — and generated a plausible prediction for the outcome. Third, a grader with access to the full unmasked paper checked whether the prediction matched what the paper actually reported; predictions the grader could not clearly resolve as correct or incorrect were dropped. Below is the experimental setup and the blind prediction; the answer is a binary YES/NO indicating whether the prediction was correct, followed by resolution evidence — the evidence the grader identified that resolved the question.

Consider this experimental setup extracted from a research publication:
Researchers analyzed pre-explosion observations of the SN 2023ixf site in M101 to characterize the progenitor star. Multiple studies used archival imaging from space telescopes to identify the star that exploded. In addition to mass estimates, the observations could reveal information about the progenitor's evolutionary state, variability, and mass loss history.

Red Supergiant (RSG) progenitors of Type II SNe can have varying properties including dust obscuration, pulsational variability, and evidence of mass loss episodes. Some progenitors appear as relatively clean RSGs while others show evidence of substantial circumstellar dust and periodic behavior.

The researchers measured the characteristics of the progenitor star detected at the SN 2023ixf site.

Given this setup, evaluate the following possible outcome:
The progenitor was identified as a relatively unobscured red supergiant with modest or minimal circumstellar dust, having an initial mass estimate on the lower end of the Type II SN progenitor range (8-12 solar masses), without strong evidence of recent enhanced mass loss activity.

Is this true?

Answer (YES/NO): NO